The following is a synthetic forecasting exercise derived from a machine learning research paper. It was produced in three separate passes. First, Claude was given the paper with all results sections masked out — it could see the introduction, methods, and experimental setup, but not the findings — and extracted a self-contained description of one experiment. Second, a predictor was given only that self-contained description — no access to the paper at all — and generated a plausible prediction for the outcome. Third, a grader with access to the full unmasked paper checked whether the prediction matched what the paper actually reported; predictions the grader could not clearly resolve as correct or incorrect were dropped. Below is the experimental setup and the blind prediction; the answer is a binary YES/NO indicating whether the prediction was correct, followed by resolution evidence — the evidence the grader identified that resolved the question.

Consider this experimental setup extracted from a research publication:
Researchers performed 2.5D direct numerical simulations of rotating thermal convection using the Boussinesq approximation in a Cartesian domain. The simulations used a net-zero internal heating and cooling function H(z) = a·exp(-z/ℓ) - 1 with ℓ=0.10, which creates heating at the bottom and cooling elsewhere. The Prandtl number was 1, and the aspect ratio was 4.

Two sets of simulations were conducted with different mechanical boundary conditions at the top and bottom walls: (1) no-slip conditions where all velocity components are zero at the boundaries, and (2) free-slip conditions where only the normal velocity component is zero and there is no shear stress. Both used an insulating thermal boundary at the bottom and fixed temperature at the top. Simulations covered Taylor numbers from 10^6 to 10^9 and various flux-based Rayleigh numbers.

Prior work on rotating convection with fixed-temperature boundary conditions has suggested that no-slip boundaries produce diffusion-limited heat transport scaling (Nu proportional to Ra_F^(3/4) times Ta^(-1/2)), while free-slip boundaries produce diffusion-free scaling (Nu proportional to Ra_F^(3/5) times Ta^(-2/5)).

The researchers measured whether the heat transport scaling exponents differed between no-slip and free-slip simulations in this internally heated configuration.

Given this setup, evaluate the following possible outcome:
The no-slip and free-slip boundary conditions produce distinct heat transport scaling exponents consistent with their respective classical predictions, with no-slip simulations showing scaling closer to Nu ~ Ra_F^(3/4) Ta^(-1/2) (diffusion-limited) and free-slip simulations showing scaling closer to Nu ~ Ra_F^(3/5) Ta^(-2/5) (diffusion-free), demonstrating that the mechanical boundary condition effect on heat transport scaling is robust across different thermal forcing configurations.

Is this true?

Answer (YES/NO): NO